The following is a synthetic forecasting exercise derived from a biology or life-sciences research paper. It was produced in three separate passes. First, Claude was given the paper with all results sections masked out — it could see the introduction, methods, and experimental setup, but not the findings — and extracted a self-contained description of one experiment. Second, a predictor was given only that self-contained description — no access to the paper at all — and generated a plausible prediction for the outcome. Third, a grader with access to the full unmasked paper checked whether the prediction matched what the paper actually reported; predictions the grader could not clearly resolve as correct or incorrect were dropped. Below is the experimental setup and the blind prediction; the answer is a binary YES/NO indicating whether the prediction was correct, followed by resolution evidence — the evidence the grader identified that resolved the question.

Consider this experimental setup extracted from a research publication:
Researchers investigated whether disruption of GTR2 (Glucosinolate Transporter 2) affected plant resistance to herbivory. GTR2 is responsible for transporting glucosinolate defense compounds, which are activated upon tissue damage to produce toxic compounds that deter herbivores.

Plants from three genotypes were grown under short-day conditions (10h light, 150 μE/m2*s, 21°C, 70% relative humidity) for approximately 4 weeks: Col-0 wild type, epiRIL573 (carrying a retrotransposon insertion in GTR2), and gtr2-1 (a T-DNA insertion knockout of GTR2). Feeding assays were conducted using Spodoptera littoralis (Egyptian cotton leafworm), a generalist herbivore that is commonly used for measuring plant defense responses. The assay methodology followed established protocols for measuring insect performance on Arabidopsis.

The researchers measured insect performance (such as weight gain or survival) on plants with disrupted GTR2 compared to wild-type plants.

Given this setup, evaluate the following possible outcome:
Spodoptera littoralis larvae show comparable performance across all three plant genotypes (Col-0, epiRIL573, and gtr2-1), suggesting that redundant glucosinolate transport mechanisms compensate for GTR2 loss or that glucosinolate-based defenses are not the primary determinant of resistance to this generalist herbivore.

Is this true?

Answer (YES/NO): YES